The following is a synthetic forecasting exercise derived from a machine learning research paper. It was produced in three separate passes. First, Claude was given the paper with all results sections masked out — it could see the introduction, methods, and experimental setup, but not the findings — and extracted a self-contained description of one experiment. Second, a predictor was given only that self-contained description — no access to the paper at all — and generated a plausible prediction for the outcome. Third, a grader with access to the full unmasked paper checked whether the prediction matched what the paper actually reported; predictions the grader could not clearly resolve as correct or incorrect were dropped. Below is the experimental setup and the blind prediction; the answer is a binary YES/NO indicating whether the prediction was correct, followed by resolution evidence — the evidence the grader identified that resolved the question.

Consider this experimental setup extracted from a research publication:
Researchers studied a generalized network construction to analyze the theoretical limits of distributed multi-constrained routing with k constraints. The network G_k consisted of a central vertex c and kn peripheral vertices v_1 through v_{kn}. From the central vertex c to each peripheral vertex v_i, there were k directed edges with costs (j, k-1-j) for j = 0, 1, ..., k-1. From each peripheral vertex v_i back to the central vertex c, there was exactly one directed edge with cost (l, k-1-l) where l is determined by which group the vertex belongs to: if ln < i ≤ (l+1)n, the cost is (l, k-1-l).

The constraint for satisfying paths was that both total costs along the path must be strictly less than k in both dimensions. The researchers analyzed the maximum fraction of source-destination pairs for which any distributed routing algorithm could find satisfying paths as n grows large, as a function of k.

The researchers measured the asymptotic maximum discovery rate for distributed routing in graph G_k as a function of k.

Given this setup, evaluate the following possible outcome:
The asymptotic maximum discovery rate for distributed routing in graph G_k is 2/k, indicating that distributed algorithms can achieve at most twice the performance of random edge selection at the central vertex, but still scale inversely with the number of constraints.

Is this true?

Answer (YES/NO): NO